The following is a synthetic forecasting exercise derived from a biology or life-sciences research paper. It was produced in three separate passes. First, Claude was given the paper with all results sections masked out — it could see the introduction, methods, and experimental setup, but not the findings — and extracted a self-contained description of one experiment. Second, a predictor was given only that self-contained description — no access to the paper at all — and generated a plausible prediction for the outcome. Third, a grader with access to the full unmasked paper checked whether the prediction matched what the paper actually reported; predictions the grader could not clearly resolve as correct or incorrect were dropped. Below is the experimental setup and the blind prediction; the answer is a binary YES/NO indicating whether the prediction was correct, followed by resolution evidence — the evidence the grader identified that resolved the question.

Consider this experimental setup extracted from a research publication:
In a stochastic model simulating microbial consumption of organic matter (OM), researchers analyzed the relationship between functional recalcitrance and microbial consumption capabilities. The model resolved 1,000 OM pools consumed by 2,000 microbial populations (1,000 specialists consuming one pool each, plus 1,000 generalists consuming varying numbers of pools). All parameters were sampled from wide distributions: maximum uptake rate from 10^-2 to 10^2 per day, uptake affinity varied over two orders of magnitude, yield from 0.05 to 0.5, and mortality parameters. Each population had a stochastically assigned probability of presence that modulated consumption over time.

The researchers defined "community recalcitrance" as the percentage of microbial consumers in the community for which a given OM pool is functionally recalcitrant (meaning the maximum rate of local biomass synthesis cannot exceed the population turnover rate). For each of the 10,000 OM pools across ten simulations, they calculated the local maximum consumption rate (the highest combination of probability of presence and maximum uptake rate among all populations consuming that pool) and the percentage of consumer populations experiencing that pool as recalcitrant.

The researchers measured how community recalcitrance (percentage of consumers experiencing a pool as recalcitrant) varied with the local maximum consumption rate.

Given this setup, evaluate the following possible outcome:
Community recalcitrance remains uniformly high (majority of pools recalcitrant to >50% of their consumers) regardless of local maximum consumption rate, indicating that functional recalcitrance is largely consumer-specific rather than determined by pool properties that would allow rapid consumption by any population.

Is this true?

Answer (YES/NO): NO